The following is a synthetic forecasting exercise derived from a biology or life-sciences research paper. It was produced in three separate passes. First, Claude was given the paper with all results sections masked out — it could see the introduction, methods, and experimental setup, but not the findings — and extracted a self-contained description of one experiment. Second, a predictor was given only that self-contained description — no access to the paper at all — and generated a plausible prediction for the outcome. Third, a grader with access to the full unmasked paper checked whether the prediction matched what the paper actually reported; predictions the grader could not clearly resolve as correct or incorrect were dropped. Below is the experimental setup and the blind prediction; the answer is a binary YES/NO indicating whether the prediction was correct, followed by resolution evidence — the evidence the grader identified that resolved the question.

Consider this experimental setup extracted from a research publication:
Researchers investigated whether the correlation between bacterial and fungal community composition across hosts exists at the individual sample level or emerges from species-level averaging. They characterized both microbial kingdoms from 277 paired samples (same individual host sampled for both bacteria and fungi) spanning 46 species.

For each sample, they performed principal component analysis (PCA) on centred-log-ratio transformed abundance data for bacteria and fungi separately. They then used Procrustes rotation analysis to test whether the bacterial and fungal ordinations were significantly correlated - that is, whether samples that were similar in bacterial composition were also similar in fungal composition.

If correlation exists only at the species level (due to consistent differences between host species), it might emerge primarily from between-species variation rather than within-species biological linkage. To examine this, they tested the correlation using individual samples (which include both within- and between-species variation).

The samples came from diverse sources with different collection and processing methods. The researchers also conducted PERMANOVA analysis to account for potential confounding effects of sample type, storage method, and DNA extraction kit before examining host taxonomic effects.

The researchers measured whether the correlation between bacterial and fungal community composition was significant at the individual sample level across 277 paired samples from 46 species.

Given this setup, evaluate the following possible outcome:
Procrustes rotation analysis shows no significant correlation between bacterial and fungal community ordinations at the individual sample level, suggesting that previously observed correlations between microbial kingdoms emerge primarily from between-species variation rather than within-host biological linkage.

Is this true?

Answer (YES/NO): NO